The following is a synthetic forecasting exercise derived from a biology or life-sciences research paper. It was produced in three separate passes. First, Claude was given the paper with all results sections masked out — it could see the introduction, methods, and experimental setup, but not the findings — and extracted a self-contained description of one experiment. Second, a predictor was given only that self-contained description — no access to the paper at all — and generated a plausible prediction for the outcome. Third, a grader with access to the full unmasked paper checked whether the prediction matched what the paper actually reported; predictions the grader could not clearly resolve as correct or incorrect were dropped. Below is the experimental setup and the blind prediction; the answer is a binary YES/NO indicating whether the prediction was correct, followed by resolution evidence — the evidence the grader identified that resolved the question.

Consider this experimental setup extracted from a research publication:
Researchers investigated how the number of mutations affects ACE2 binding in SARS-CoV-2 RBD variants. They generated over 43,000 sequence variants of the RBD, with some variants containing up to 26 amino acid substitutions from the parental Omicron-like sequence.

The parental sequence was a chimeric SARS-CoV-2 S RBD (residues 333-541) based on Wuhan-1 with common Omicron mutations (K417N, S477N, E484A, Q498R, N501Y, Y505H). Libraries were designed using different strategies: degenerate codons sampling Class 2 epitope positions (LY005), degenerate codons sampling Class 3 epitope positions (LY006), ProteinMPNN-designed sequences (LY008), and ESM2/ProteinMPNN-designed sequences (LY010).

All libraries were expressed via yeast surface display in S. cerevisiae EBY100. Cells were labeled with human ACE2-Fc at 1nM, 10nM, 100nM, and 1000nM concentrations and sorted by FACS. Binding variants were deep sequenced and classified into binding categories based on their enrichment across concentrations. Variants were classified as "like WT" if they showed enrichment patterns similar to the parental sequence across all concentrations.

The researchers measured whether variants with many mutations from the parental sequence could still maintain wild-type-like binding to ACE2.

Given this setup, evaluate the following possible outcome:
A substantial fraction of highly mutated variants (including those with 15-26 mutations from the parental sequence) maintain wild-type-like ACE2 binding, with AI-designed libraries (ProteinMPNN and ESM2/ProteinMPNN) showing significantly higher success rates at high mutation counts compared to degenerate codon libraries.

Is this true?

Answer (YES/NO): NO